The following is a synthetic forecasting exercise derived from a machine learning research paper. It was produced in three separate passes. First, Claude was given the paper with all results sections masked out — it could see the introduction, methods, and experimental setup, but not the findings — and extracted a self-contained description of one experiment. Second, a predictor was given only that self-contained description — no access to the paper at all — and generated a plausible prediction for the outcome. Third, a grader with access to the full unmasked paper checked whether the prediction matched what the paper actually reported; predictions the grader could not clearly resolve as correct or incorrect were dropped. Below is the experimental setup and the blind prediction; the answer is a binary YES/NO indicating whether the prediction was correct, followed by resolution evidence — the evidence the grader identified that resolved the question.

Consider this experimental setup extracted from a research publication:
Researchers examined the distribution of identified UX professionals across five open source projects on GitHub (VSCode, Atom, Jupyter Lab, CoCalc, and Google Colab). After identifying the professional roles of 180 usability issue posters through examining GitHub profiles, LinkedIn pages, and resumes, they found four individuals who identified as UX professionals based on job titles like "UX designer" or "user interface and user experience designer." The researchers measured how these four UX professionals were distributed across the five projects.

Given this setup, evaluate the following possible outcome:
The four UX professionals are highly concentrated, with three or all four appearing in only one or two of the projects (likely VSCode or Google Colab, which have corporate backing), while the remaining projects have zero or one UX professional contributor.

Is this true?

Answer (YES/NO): NO